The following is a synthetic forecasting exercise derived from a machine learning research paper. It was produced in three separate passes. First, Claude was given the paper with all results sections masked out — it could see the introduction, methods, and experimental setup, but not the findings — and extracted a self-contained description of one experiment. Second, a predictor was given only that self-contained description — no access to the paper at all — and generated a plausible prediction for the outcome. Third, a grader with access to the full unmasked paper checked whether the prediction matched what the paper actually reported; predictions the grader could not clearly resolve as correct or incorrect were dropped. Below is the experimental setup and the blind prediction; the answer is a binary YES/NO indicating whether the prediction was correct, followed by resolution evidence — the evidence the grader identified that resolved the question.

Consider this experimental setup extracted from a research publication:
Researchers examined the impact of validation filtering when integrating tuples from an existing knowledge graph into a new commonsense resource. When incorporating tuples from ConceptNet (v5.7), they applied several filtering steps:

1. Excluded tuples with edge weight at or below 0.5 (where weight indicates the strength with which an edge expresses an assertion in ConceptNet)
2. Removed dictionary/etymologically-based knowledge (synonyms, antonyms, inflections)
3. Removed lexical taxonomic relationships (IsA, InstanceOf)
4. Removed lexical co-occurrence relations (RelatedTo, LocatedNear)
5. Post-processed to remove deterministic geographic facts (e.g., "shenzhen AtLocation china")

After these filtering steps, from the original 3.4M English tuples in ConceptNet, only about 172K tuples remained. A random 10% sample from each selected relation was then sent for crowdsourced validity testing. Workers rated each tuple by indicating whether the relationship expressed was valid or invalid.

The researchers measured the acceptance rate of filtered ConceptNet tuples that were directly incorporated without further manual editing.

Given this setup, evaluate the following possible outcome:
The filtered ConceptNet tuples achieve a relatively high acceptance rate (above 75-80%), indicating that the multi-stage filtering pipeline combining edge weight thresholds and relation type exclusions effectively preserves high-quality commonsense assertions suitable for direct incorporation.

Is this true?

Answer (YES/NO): YES